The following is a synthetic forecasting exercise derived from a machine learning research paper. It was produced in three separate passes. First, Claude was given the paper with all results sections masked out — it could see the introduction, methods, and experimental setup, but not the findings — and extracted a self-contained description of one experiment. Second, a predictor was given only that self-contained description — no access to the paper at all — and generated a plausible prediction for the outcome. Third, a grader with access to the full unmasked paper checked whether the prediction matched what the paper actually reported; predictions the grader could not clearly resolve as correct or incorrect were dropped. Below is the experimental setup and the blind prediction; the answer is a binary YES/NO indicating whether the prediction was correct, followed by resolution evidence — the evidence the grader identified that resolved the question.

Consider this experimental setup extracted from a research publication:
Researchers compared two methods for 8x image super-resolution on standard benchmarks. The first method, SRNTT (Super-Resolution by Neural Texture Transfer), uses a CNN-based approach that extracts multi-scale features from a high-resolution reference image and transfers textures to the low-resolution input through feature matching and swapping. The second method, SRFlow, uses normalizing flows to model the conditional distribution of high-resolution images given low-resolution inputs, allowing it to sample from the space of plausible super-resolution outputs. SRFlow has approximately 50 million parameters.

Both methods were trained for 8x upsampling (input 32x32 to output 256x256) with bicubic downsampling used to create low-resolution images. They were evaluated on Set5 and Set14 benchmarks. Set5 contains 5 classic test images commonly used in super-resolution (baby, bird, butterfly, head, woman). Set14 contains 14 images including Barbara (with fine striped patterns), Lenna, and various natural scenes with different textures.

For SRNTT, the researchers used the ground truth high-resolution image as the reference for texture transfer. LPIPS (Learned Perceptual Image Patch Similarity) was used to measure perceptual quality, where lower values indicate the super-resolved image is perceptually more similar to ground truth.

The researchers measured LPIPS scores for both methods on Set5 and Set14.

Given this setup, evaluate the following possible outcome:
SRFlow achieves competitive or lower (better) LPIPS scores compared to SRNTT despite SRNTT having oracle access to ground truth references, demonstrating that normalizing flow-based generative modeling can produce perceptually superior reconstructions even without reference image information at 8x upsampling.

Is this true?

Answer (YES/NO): YES